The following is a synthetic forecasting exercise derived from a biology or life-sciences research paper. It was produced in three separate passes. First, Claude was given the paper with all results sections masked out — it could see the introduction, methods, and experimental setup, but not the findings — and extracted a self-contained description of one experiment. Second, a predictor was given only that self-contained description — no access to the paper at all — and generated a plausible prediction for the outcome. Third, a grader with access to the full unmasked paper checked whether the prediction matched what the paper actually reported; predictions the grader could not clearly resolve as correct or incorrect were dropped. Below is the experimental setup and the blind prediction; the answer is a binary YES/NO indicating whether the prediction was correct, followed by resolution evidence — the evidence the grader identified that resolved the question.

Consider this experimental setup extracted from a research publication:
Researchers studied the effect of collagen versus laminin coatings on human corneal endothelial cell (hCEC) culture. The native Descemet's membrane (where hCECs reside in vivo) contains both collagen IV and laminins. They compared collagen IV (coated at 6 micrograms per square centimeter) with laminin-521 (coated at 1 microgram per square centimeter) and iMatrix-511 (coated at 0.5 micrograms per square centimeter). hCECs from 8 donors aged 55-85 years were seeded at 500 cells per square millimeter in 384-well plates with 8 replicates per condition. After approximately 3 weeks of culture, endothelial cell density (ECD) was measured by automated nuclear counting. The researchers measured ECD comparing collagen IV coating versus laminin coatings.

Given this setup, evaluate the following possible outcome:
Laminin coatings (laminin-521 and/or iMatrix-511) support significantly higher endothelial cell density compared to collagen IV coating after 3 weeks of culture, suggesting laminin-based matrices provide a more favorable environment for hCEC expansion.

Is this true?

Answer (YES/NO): NO